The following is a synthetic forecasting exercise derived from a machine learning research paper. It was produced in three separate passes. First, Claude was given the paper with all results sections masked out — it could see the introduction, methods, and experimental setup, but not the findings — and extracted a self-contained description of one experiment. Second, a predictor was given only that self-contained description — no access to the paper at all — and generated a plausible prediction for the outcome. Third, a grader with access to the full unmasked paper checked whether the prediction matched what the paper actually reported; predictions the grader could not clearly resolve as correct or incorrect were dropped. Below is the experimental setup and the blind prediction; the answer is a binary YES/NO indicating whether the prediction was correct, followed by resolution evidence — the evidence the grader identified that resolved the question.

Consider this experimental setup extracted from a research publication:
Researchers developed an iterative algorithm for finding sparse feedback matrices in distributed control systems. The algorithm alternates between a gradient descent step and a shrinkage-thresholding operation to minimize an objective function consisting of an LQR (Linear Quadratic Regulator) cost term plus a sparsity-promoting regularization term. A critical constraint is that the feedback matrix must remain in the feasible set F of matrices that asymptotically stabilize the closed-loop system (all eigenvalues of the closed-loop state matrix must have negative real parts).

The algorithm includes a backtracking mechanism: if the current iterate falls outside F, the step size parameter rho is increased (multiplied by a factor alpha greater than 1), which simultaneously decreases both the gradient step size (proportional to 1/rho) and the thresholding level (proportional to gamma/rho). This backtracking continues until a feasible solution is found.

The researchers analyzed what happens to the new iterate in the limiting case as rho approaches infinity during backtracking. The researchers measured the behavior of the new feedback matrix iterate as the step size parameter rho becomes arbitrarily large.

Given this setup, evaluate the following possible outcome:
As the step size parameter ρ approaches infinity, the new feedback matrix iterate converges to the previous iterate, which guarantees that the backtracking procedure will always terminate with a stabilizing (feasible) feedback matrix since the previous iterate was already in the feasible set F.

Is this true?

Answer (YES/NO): YES